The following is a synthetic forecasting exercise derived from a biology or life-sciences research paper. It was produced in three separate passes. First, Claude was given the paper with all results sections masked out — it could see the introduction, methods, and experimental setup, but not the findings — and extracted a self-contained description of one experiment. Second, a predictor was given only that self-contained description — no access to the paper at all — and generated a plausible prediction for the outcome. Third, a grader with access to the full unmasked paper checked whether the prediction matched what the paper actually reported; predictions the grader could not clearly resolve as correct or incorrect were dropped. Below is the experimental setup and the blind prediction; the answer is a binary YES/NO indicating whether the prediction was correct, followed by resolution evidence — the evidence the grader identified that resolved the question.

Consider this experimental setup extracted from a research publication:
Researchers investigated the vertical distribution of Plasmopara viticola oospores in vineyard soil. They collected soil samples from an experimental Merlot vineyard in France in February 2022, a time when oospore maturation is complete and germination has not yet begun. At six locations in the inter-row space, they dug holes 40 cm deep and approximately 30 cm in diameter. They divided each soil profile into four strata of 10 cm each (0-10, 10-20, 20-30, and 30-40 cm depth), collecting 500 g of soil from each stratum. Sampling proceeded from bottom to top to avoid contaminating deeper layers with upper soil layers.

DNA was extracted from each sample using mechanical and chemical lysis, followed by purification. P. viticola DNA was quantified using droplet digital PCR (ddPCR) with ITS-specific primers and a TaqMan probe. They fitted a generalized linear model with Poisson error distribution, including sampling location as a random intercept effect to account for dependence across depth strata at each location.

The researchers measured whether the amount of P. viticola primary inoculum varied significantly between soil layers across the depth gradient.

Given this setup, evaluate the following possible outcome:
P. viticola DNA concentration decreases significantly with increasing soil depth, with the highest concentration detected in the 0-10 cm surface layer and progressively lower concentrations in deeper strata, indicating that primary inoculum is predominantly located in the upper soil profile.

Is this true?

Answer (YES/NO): YES